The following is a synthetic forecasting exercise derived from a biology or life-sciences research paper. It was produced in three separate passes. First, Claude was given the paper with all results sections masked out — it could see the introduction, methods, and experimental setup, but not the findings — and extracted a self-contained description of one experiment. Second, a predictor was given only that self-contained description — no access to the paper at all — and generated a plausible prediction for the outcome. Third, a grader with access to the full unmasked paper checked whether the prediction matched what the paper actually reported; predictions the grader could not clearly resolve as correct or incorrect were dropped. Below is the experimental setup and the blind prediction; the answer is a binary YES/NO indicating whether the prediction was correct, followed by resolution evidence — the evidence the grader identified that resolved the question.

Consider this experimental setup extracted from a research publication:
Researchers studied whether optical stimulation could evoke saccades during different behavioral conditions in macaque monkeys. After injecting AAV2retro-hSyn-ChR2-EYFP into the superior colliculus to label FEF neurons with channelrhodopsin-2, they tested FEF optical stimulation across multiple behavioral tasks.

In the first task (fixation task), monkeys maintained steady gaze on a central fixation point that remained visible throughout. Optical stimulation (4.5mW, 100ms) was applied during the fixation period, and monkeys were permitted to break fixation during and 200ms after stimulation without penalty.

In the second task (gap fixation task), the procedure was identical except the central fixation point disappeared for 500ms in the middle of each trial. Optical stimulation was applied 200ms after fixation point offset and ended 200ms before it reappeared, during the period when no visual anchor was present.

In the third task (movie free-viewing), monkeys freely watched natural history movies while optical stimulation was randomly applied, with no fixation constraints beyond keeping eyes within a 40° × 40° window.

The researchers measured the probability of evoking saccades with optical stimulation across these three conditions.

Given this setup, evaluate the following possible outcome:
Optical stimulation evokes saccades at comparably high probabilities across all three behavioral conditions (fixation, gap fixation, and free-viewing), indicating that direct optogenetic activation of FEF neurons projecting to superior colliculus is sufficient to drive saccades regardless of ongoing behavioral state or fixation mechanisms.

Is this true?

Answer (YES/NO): NO